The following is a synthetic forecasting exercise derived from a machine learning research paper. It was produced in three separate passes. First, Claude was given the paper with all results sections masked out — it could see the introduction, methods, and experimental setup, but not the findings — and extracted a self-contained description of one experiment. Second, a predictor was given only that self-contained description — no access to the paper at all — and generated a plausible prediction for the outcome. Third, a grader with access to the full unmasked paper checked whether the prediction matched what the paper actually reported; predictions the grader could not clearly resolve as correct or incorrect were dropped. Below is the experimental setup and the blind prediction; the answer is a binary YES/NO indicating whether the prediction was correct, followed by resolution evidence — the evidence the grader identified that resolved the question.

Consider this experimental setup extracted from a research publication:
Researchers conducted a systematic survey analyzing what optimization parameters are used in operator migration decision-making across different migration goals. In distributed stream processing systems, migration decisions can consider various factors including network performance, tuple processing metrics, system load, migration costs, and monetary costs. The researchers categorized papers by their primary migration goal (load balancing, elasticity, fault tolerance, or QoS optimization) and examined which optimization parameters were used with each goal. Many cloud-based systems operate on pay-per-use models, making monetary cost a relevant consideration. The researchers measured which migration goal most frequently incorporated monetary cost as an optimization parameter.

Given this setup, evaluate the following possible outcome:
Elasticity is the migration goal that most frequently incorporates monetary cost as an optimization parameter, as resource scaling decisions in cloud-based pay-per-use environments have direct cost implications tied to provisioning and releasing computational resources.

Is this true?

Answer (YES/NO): YES